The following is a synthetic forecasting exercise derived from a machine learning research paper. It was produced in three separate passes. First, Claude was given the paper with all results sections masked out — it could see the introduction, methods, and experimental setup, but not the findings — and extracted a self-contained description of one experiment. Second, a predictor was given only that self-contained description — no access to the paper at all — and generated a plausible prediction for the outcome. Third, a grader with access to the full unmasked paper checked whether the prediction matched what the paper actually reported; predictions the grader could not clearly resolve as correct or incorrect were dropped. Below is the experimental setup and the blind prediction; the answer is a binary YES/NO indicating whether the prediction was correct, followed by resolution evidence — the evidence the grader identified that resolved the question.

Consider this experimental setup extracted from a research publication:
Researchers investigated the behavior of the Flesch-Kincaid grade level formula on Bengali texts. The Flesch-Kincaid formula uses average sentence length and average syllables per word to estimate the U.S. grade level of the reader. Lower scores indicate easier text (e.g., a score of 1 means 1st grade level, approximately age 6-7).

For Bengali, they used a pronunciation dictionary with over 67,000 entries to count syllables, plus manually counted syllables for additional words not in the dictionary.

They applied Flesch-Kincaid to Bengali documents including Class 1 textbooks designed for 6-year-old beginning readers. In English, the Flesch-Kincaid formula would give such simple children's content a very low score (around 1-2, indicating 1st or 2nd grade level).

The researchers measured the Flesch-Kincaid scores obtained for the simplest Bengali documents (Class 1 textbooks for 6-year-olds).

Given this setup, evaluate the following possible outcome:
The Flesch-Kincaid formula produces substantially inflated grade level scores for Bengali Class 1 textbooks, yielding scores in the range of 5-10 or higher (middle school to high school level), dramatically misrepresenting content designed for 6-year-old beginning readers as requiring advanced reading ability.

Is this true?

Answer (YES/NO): YES